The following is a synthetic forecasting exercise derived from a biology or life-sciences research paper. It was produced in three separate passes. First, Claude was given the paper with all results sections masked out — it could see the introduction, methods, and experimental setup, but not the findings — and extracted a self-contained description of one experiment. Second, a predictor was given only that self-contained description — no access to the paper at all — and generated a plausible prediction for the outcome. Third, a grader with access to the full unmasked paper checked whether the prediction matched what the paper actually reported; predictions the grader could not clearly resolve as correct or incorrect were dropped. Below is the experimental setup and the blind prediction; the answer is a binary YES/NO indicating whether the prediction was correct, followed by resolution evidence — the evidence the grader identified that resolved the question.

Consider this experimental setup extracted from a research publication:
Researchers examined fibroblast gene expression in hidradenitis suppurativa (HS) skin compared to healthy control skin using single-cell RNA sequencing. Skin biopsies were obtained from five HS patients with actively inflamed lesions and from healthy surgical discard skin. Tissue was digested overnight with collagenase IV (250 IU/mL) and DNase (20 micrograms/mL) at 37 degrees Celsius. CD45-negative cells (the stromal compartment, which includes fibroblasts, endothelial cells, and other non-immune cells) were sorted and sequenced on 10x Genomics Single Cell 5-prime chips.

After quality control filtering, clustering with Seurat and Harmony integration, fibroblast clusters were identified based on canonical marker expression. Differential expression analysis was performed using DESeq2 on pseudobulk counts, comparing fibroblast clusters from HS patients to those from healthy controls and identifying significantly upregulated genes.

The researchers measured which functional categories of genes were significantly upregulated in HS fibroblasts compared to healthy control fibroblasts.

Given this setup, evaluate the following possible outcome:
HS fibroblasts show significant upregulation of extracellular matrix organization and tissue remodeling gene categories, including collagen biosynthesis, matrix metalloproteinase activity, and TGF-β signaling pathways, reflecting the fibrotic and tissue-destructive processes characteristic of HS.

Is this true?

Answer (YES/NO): NO